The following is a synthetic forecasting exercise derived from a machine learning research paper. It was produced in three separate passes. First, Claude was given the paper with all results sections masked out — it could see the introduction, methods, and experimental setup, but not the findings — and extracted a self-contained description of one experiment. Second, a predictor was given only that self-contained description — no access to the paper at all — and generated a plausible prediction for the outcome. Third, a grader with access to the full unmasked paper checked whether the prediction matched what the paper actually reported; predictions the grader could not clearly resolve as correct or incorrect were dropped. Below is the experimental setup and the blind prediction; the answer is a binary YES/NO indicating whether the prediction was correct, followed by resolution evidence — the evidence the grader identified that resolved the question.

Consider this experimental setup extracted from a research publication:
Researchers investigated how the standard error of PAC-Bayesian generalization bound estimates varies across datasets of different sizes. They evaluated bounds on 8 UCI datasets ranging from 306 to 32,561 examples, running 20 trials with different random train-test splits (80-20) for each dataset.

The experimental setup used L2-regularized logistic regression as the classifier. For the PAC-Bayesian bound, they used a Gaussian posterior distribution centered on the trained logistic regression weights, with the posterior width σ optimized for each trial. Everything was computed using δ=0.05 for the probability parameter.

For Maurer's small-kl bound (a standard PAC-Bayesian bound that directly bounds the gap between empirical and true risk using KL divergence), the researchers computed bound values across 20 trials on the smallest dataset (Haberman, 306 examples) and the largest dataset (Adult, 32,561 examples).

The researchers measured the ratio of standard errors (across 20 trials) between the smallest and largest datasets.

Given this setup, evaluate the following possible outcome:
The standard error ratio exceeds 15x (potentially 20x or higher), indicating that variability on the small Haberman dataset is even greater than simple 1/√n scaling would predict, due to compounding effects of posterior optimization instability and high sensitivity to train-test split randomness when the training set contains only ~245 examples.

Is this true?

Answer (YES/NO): NO